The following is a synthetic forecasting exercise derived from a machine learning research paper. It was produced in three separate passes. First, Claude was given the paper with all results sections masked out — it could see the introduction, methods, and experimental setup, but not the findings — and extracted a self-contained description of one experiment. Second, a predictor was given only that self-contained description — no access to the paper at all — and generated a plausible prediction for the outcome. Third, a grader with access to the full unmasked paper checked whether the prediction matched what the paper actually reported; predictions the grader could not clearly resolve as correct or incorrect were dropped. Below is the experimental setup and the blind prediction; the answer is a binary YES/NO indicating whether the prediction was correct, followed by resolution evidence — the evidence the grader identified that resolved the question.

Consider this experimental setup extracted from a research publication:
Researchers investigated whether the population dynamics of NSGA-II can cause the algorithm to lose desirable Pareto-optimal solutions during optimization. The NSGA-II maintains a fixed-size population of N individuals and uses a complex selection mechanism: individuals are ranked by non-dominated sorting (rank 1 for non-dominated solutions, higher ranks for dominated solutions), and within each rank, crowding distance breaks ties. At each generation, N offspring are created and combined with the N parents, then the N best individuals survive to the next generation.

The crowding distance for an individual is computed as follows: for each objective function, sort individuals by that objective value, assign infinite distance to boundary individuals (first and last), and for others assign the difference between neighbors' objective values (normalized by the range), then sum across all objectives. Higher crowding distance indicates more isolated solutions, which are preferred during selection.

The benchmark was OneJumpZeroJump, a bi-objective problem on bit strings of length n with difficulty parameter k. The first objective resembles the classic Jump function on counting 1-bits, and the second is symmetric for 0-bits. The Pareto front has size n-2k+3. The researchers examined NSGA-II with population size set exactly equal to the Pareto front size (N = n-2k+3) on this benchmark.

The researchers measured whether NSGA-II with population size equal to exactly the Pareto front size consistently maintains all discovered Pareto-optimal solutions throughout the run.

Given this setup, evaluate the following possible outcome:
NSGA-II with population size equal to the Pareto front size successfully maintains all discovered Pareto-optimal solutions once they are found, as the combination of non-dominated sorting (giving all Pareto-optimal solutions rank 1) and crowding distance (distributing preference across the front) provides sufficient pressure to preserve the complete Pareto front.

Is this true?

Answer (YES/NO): NO